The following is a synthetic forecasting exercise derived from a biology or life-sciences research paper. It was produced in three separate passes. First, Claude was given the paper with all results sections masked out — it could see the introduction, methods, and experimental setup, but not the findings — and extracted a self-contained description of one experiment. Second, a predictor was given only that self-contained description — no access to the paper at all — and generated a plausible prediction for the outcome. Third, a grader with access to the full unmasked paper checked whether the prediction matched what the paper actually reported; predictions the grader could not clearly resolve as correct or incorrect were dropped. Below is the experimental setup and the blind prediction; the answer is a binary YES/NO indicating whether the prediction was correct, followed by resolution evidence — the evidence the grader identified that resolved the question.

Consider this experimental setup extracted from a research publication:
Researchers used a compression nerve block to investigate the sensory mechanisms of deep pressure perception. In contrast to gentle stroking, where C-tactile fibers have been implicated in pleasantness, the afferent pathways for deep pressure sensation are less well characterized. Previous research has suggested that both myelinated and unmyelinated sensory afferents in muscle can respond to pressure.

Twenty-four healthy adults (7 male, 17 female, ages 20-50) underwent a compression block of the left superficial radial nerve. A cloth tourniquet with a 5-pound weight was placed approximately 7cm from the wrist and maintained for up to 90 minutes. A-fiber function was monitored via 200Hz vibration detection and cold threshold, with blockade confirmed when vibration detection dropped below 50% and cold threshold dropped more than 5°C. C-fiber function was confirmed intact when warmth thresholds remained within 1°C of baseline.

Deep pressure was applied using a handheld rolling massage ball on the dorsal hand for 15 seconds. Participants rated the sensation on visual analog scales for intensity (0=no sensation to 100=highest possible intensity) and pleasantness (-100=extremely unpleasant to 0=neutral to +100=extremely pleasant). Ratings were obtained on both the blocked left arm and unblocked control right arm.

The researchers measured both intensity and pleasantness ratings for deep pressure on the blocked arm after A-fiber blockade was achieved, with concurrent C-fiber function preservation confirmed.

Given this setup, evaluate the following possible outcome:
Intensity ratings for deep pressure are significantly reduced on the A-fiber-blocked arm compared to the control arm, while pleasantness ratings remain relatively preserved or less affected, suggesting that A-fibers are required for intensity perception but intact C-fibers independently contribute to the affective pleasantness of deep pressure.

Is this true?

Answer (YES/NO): NO